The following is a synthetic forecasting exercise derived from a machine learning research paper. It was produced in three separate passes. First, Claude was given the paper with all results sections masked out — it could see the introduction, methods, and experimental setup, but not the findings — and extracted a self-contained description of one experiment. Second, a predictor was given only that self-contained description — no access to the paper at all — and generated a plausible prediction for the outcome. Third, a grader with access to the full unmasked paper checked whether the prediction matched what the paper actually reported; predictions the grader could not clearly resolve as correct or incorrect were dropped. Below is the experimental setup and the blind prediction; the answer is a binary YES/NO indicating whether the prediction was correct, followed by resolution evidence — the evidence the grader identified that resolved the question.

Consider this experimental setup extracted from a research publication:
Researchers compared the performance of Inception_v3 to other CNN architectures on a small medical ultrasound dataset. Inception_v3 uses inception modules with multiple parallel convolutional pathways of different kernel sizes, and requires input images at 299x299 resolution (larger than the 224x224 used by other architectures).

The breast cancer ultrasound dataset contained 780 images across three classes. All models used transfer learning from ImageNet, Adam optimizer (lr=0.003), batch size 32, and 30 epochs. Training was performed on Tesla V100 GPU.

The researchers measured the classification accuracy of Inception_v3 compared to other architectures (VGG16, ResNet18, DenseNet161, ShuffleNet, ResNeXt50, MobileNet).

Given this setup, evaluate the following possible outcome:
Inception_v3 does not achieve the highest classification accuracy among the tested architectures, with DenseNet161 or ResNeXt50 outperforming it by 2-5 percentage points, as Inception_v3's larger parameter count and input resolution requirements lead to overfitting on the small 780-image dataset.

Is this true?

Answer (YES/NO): NO